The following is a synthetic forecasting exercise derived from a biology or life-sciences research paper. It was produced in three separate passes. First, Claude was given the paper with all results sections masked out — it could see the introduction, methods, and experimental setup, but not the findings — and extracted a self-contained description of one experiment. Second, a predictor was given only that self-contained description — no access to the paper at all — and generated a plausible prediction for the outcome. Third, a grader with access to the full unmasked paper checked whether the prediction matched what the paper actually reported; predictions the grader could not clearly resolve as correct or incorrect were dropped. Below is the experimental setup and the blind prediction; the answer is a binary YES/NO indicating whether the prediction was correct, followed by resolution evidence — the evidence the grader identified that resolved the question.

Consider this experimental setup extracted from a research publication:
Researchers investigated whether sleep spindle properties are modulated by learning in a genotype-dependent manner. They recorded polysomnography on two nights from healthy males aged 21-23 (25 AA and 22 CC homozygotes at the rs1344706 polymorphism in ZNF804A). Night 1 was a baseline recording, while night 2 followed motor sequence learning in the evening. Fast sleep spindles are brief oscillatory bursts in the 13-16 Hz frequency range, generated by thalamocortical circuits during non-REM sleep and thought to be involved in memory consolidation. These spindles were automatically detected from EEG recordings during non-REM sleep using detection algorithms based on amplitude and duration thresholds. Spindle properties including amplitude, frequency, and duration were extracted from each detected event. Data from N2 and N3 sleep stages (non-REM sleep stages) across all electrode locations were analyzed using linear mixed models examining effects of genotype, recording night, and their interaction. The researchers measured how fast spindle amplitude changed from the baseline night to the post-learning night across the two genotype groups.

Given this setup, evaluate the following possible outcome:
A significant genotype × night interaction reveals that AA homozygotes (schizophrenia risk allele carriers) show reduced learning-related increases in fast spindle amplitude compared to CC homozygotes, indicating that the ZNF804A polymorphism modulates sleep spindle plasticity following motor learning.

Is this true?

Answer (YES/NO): YES